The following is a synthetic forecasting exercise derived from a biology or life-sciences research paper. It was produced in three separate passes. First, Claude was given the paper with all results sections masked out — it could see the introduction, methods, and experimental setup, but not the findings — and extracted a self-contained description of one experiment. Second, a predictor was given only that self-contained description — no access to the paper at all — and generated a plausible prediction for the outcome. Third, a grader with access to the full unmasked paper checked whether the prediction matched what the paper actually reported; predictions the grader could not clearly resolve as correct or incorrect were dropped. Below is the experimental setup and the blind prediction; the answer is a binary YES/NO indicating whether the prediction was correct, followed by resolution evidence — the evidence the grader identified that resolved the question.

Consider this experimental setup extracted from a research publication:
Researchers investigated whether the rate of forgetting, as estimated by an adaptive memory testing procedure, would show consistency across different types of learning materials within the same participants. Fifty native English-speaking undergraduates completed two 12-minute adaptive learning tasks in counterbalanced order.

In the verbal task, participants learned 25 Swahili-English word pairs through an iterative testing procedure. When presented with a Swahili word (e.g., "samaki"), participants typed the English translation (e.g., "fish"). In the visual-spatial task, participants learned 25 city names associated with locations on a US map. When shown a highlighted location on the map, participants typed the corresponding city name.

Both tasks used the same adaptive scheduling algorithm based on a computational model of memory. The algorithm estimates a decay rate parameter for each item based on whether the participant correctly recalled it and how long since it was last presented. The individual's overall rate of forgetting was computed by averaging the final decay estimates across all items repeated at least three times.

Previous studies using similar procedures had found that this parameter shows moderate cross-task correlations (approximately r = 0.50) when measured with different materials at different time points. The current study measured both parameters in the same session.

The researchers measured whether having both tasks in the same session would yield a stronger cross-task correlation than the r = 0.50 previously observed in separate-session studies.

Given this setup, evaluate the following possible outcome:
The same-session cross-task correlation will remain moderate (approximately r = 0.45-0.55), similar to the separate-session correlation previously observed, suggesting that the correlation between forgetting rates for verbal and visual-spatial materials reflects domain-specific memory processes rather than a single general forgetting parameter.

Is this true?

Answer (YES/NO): NO